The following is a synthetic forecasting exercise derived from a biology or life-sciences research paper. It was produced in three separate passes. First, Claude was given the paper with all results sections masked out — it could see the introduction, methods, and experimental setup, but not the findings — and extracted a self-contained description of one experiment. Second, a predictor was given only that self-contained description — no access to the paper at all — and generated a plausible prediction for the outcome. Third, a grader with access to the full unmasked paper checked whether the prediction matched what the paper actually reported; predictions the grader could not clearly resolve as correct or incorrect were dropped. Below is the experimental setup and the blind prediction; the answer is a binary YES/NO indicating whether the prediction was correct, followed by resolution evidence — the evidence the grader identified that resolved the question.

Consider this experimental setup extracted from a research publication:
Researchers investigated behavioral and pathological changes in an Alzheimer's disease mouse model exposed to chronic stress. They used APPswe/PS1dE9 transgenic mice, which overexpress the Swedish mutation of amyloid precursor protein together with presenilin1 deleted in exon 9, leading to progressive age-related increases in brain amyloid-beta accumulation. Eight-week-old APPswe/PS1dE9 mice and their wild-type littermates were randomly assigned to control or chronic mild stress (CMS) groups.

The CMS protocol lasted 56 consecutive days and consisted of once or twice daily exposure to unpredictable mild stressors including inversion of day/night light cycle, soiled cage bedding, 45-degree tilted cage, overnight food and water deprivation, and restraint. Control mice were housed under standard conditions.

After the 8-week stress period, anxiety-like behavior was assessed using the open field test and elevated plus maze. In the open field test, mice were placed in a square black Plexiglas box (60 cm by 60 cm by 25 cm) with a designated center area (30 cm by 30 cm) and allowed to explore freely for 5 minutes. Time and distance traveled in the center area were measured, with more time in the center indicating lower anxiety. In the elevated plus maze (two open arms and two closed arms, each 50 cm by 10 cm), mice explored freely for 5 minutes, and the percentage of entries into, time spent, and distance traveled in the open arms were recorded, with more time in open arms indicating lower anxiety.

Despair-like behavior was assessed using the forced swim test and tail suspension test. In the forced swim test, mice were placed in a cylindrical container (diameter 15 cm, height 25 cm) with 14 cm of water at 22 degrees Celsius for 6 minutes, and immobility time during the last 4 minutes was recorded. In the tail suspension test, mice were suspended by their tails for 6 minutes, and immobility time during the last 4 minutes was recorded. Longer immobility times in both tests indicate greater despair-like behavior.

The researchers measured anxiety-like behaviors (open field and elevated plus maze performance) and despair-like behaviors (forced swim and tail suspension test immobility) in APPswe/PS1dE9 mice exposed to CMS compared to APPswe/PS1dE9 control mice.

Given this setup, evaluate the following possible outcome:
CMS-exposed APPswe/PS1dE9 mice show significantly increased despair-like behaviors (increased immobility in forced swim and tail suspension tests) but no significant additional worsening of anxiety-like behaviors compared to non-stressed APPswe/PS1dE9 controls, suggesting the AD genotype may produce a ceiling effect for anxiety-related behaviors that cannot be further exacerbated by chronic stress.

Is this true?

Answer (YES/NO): NO